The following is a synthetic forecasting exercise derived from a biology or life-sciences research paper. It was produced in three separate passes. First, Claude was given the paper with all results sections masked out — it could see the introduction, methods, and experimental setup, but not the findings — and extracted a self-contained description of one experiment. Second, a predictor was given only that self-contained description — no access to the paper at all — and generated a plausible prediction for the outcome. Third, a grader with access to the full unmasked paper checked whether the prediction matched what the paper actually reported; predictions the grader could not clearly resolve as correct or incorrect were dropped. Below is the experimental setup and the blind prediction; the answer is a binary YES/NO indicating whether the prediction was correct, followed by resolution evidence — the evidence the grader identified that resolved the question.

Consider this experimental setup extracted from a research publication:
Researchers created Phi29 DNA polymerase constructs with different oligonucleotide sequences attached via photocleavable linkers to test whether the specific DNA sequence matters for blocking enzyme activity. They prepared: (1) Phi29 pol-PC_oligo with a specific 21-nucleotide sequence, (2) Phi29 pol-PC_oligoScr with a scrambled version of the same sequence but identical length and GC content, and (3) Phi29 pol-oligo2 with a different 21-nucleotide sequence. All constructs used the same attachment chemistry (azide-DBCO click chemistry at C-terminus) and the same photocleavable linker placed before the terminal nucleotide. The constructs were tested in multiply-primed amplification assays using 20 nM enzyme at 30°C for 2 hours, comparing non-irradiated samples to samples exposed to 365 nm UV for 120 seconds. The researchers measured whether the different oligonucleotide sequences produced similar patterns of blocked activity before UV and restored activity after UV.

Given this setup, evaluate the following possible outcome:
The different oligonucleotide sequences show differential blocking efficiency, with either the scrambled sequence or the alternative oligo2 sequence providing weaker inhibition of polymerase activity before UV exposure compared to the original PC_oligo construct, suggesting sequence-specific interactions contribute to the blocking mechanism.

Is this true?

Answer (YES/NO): NO